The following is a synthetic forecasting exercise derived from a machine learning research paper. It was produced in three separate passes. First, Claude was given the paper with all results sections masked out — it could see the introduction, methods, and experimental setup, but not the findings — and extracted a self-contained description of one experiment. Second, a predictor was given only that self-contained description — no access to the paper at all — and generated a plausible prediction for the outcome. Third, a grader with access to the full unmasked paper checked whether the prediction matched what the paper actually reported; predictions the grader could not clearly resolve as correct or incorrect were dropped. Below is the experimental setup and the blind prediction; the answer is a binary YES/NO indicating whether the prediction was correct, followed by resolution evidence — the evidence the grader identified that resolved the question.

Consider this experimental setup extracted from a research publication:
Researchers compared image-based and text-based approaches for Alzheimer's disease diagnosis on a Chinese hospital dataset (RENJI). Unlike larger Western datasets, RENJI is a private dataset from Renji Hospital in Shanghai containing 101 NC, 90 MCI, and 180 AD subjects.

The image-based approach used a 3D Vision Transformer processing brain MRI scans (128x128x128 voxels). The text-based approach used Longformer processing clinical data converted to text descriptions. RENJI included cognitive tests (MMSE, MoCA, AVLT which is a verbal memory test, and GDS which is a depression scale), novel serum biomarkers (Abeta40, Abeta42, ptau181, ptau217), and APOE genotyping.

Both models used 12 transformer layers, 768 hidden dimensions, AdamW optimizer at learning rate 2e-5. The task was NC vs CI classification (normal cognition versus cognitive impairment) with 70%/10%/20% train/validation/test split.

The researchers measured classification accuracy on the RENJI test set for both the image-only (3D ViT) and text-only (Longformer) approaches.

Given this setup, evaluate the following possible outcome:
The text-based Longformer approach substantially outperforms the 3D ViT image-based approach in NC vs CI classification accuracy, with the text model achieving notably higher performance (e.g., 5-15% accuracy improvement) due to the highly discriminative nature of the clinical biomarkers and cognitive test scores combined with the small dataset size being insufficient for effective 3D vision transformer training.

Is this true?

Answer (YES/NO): YES